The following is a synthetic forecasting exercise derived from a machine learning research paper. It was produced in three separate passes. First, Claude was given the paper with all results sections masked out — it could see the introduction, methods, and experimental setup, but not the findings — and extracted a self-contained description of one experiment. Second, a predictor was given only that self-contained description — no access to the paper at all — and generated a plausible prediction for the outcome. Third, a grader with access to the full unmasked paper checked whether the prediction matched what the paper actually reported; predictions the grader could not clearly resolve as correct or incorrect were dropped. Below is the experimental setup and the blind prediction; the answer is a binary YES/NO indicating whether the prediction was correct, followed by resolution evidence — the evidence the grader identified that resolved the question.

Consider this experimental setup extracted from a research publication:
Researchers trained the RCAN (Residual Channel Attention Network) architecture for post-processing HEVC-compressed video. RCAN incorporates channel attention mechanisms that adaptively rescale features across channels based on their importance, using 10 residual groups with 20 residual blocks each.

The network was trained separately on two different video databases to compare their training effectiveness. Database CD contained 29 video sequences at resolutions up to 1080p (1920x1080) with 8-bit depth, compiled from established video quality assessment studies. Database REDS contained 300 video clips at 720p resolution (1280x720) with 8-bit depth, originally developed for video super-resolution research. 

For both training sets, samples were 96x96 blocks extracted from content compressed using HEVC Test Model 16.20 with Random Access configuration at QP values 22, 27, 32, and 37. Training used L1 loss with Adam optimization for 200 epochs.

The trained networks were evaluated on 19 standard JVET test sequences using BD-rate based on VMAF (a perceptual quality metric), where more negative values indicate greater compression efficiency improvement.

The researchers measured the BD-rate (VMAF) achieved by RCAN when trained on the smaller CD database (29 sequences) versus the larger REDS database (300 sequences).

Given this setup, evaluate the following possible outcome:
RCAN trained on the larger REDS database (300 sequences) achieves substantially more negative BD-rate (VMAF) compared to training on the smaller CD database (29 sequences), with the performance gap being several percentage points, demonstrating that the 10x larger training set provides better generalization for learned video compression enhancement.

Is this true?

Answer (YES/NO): NO